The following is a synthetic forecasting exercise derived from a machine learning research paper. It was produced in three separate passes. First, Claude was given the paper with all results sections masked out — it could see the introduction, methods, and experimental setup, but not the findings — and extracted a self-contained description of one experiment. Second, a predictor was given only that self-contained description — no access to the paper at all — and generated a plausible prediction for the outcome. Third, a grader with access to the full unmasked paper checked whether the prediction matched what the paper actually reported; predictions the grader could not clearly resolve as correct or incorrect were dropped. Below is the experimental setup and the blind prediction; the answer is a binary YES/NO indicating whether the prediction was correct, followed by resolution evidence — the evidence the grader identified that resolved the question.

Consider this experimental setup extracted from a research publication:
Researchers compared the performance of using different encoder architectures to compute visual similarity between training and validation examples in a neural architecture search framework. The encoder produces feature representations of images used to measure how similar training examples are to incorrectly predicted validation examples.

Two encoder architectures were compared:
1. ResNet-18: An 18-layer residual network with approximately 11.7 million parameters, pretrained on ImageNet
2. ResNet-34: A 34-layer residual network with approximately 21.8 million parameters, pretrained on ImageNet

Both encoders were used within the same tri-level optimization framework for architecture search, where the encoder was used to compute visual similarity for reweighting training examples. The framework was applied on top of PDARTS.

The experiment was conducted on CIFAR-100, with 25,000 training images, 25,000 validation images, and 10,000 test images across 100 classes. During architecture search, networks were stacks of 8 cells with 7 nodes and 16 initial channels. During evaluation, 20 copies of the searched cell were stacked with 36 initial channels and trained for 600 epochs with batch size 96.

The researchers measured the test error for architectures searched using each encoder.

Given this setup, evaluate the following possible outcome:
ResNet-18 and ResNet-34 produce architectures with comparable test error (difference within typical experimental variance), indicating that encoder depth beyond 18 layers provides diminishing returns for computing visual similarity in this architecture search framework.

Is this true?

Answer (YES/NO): NO